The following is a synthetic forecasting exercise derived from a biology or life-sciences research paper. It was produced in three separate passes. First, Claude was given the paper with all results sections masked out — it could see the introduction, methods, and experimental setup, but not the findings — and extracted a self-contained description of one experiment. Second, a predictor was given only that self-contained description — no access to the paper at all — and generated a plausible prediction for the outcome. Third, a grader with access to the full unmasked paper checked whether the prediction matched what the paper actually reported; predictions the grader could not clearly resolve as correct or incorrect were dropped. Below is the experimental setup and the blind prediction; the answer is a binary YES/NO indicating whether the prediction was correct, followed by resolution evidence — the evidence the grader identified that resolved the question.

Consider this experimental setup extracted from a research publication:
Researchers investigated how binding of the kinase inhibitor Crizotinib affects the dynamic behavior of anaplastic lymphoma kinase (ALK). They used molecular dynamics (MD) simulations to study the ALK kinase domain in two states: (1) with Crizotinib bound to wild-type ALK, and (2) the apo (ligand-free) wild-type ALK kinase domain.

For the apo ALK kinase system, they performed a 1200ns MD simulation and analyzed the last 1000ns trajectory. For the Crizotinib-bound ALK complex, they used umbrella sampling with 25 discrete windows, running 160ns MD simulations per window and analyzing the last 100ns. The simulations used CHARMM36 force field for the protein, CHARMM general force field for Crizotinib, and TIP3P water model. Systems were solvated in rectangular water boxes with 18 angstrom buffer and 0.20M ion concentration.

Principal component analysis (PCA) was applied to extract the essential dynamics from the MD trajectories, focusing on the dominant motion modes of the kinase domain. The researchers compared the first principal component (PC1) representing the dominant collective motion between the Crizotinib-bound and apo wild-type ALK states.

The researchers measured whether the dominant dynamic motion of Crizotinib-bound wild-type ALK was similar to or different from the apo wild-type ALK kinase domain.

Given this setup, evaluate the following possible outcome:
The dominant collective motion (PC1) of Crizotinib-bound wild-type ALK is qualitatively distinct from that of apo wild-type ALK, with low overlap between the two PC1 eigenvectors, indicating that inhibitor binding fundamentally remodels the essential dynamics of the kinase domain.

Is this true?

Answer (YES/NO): YES